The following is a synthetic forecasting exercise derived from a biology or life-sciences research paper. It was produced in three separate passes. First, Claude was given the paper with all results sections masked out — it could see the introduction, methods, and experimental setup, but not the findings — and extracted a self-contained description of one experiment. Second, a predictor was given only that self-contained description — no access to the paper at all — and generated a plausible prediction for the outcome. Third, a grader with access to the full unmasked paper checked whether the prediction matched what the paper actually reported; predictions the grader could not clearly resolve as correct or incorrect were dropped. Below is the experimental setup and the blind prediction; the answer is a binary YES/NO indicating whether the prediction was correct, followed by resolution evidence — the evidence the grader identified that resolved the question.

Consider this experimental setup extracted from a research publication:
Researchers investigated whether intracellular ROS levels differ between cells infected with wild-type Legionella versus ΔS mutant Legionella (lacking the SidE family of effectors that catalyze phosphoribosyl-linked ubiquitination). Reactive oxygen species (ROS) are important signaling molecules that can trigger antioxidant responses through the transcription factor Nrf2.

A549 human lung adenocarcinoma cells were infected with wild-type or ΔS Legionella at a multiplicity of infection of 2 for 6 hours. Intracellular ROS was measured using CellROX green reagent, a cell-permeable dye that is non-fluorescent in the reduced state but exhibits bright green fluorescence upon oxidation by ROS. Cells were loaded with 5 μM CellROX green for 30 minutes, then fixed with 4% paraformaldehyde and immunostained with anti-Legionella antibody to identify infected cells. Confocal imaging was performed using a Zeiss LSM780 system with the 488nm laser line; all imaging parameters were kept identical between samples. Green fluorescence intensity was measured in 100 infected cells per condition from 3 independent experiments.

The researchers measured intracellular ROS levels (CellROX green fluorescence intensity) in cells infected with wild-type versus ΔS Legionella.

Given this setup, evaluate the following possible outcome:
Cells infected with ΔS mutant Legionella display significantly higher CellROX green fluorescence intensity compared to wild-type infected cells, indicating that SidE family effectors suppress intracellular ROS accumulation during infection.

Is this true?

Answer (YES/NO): NO